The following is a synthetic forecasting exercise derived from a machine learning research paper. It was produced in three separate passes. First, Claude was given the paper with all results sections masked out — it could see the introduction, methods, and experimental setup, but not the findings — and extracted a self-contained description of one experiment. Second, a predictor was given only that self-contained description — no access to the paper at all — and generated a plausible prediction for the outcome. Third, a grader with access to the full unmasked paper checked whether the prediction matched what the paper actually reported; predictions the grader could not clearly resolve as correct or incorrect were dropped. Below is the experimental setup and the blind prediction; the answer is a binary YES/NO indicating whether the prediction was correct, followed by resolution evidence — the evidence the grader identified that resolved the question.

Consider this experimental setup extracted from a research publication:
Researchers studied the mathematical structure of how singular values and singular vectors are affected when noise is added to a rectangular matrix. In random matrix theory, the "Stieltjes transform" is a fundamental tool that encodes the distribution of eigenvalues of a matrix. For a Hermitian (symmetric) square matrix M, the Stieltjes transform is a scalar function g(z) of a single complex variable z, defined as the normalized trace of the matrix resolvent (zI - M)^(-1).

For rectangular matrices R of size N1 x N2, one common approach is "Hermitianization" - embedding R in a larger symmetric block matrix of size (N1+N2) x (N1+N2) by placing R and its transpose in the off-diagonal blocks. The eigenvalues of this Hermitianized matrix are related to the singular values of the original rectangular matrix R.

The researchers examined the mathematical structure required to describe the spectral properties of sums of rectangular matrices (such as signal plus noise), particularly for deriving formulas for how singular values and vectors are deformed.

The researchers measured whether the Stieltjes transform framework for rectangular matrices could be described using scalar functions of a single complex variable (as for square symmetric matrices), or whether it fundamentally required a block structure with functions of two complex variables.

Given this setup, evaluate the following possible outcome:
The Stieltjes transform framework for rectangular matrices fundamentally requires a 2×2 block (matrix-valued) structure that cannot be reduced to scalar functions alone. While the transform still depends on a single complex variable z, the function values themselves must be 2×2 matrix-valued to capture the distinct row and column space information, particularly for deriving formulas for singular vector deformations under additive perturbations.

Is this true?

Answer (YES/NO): NO